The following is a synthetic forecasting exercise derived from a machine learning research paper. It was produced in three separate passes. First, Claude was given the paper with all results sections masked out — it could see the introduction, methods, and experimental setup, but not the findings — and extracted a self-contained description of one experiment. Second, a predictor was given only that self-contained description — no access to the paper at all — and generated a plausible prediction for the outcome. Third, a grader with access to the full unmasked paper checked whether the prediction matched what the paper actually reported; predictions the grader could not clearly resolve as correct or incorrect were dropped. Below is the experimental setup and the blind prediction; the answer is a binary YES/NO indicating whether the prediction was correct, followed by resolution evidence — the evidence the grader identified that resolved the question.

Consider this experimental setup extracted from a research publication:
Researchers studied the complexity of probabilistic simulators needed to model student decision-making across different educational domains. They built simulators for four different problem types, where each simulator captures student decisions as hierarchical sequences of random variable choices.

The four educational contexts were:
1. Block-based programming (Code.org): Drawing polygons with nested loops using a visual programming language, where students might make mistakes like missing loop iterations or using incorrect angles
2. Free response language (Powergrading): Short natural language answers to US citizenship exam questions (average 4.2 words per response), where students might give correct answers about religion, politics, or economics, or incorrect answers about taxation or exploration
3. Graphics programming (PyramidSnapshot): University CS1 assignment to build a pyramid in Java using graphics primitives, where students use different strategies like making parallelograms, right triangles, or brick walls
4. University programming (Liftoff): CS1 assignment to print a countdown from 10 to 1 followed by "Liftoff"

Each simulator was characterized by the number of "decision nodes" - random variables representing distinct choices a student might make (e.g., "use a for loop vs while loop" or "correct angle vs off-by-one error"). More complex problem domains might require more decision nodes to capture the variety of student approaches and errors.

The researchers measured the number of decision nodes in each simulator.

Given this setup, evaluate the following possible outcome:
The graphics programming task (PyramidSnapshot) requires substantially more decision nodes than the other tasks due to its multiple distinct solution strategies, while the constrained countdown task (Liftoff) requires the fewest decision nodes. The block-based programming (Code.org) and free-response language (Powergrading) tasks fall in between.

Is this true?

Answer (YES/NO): YES